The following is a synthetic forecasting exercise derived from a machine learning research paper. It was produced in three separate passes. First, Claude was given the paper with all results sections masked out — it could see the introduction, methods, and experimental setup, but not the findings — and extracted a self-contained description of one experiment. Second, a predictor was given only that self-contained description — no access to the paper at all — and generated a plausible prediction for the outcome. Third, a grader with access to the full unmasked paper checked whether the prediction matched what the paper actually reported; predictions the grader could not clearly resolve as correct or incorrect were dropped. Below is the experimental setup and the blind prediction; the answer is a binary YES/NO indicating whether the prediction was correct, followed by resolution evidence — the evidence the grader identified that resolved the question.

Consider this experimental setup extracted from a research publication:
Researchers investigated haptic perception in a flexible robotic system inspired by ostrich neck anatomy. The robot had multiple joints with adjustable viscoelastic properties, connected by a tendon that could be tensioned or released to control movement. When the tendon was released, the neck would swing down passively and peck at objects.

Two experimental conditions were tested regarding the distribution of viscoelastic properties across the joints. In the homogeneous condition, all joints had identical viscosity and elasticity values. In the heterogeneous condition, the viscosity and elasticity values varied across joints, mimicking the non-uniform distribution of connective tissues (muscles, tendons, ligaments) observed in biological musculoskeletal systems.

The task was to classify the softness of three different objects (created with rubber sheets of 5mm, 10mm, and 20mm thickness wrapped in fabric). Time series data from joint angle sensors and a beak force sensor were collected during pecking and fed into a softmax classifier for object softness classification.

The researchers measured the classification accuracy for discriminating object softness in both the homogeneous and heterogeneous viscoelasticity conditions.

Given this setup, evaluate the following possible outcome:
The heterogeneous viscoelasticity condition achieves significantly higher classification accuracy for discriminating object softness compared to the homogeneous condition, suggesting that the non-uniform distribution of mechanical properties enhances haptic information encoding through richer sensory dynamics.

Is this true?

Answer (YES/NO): NO